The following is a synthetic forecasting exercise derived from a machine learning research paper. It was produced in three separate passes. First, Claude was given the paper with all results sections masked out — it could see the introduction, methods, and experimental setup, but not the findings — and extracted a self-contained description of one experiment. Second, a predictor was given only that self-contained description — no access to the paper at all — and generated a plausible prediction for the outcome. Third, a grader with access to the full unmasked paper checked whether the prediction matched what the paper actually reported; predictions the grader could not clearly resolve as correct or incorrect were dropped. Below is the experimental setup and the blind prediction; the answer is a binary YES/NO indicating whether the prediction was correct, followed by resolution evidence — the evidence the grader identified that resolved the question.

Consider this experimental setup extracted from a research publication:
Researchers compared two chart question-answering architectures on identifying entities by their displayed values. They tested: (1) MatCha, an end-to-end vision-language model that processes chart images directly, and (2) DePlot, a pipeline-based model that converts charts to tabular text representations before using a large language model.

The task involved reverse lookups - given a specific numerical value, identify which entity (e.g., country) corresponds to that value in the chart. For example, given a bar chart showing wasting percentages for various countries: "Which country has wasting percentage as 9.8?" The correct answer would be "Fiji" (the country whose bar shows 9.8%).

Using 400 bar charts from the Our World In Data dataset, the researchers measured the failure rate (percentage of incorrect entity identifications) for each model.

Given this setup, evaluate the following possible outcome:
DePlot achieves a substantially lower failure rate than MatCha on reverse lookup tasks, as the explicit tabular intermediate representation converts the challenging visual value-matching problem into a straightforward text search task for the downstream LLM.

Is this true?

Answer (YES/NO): YES